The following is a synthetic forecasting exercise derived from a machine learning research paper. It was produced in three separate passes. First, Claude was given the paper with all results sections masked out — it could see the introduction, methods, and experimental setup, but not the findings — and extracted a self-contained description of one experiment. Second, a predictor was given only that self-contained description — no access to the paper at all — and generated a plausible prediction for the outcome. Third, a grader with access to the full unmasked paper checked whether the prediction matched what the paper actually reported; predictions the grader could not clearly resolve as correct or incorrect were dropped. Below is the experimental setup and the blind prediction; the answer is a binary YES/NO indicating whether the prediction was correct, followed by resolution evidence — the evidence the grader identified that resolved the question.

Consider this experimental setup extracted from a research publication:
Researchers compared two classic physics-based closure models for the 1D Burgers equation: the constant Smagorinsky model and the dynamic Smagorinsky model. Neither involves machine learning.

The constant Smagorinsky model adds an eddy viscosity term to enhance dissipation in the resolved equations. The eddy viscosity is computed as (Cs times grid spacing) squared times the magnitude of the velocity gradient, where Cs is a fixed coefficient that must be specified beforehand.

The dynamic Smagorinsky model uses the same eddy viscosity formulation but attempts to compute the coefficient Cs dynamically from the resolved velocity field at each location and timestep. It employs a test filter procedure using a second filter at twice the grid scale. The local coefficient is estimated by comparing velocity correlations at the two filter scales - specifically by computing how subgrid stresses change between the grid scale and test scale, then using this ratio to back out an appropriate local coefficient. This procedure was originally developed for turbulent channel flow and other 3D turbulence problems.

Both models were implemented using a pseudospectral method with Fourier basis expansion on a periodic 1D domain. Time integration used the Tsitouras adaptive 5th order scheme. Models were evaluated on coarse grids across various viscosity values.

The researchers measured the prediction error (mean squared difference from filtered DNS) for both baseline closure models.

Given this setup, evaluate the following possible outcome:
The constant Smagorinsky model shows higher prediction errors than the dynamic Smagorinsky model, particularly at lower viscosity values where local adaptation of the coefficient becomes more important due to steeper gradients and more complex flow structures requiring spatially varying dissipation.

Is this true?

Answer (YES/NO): NO